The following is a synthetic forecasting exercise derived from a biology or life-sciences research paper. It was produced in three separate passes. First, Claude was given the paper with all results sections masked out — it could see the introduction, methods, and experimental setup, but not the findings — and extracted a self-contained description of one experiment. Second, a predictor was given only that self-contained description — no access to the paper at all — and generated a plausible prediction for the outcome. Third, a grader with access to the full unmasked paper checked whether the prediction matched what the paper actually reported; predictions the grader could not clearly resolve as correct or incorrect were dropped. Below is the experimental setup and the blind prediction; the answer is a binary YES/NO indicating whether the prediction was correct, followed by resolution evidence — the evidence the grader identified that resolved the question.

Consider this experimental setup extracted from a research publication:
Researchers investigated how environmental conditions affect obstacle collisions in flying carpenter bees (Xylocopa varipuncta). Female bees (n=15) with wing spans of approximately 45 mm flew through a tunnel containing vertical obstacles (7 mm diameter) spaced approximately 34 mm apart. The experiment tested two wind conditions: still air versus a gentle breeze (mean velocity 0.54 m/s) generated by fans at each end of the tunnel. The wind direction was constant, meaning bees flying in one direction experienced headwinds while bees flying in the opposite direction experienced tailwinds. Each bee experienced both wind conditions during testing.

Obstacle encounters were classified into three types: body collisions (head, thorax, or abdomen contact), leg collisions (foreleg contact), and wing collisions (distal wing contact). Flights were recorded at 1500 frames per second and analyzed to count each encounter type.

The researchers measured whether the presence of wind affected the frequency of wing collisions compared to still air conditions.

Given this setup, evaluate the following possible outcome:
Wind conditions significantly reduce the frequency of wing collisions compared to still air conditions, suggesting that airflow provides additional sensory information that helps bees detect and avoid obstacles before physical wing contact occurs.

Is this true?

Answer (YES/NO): NO